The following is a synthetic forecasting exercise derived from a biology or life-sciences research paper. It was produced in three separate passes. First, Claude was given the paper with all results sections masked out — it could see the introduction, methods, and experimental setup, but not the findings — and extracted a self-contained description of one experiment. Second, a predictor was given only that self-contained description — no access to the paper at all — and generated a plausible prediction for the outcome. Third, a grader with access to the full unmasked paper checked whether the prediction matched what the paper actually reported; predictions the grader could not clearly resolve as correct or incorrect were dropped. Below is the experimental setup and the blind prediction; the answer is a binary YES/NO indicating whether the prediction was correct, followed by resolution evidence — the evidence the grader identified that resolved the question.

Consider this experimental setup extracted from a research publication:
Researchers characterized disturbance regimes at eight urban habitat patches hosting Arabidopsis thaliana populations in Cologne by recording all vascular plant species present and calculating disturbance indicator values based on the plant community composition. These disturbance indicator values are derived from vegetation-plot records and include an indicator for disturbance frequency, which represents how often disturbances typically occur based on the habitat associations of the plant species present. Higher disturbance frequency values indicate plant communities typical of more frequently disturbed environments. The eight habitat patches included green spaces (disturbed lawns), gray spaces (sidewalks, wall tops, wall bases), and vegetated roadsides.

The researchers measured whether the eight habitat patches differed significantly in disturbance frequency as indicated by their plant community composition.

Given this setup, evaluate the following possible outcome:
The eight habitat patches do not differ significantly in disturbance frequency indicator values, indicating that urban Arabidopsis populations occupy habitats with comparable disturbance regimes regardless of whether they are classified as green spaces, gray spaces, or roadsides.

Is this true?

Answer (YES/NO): NO